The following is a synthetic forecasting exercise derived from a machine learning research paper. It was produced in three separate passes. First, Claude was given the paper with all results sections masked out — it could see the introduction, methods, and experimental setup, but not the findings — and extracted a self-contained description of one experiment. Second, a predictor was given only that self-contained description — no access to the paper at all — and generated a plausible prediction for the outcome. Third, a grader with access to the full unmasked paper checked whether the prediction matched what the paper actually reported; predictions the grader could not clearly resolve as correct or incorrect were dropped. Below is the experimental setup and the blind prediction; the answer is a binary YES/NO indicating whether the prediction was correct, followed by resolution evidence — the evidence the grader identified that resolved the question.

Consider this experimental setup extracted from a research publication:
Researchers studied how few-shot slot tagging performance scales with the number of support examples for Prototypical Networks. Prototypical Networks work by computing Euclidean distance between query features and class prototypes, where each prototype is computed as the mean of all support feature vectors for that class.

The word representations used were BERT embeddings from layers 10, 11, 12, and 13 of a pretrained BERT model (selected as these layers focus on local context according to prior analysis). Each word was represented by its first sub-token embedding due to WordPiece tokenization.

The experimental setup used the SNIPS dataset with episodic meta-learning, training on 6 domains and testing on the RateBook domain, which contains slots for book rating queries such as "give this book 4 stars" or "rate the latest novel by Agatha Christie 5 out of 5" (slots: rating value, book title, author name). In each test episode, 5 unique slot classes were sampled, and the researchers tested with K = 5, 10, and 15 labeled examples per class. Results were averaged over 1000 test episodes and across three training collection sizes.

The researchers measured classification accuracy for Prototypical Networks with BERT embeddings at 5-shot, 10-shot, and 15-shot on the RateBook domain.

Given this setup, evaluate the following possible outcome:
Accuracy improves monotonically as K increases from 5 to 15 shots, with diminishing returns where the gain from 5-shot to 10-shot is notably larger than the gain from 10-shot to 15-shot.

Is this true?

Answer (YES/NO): NO